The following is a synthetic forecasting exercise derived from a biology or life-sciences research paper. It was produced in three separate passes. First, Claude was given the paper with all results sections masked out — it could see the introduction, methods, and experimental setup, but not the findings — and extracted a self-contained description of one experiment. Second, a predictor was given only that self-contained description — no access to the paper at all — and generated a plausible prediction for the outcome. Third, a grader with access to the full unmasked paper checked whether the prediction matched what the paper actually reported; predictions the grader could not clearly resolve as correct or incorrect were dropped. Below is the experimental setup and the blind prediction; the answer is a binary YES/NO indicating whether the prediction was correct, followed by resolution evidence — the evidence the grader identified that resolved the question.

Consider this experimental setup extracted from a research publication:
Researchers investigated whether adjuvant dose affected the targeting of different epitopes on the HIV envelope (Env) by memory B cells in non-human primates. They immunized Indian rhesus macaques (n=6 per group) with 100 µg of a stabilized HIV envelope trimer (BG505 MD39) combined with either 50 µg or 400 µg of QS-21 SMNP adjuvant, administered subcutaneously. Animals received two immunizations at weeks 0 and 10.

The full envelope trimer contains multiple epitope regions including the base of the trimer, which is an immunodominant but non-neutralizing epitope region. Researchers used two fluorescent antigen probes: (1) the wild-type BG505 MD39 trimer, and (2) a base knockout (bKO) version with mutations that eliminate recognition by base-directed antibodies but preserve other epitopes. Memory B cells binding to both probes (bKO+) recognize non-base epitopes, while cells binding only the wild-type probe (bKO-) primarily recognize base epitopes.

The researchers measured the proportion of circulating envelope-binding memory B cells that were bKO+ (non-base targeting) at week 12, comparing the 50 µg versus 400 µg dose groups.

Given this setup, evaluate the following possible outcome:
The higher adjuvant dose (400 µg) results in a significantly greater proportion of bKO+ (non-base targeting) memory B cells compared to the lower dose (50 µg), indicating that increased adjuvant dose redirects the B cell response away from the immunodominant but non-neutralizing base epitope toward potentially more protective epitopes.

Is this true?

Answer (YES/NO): NO